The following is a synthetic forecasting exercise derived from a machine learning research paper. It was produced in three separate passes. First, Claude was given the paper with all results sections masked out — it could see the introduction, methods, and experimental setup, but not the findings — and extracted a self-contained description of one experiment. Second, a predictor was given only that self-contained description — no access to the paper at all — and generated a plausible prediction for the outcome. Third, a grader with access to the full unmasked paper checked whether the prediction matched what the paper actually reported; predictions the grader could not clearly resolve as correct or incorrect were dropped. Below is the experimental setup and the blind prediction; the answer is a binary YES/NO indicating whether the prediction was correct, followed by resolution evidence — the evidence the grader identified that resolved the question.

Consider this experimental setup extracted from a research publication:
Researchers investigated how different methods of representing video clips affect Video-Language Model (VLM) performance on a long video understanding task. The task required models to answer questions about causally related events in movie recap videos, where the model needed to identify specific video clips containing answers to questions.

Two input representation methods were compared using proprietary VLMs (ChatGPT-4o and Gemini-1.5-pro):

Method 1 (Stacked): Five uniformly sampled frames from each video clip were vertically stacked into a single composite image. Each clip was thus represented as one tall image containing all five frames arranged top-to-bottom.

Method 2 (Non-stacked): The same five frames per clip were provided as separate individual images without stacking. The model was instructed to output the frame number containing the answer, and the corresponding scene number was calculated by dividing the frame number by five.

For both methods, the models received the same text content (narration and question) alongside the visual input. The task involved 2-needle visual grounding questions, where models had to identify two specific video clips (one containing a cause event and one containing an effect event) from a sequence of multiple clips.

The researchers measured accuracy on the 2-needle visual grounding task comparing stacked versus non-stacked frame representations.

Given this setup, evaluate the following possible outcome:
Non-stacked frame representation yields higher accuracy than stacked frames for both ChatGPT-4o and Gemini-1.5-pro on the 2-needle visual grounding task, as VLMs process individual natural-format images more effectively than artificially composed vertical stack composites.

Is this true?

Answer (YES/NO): NO